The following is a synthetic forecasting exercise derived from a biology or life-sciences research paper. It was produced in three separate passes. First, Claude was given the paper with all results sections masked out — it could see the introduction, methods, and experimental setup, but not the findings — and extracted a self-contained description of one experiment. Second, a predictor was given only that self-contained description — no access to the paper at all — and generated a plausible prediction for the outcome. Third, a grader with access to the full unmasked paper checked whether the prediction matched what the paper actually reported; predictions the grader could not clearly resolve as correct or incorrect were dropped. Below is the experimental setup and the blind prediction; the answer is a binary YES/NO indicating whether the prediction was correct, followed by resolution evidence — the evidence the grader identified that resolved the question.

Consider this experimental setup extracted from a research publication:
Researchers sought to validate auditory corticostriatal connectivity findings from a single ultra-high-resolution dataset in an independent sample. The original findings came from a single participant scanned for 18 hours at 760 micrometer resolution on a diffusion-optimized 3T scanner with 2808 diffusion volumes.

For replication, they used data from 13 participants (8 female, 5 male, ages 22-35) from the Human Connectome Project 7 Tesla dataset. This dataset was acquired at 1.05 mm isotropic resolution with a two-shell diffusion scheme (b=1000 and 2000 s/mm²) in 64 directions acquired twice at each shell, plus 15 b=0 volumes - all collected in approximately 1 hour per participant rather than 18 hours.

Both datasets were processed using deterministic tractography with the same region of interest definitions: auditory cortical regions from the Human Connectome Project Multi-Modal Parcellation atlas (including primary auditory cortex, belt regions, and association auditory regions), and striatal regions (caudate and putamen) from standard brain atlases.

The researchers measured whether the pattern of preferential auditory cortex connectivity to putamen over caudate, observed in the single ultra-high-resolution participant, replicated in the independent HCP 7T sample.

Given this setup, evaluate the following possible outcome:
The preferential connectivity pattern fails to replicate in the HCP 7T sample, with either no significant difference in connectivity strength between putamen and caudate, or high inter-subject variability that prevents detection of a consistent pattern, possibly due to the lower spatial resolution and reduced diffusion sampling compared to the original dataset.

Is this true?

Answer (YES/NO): NO